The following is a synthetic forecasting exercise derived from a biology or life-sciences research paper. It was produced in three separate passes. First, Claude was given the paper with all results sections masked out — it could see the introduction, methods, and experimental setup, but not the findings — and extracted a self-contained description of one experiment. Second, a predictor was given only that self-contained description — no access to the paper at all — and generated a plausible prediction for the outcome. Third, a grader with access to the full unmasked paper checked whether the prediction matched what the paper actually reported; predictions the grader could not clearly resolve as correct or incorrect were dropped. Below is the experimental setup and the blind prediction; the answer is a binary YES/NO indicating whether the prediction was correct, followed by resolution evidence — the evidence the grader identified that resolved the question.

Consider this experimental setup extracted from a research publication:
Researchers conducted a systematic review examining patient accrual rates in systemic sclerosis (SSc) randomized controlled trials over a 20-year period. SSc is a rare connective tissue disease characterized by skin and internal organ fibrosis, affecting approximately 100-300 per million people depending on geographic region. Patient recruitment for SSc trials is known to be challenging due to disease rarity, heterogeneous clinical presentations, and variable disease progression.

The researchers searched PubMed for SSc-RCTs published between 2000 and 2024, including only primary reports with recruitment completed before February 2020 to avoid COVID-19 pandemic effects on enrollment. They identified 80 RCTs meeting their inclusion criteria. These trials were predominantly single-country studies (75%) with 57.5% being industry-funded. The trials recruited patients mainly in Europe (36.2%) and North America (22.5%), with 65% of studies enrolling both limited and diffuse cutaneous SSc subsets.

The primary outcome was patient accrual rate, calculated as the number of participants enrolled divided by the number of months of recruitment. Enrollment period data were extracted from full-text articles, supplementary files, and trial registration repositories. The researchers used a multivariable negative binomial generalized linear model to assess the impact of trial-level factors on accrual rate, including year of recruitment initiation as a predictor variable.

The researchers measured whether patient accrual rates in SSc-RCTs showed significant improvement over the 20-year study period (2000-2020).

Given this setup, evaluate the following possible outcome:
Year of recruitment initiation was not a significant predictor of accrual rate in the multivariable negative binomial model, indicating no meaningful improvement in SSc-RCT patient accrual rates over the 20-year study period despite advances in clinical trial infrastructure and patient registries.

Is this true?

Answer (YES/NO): YES